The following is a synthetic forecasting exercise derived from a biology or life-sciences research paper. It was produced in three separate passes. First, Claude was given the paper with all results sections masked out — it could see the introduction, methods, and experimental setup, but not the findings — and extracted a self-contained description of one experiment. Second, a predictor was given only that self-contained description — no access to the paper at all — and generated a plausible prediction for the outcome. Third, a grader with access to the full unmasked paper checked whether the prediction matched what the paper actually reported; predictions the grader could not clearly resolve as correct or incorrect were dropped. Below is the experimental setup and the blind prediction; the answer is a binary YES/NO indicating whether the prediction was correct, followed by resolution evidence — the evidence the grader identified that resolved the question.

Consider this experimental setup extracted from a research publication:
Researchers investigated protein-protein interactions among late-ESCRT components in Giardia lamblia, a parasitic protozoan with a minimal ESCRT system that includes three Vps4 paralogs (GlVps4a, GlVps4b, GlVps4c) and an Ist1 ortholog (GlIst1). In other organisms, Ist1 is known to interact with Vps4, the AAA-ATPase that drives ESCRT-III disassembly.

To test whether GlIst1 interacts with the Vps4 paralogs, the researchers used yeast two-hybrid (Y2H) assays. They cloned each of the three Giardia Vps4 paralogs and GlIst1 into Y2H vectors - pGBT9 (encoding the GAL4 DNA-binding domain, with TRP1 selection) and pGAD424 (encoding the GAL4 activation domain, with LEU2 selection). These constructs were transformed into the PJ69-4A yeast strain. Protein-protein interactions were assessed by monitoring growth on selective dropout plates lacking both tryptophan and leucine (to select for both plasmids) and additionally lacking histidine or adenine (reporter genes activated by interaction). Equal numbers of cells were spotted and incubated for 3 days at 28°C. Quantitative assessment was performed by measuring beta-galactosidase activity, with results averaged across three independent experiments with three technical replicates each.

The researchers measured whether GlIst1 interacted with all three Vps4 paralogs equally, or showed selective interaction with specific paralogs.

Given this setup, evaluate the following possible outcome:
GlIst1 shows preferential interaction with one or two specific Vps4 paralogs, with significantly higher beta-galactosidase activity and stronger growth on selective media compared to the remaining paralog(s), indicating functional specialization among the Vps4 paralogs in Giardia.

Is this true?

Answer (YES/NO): YES